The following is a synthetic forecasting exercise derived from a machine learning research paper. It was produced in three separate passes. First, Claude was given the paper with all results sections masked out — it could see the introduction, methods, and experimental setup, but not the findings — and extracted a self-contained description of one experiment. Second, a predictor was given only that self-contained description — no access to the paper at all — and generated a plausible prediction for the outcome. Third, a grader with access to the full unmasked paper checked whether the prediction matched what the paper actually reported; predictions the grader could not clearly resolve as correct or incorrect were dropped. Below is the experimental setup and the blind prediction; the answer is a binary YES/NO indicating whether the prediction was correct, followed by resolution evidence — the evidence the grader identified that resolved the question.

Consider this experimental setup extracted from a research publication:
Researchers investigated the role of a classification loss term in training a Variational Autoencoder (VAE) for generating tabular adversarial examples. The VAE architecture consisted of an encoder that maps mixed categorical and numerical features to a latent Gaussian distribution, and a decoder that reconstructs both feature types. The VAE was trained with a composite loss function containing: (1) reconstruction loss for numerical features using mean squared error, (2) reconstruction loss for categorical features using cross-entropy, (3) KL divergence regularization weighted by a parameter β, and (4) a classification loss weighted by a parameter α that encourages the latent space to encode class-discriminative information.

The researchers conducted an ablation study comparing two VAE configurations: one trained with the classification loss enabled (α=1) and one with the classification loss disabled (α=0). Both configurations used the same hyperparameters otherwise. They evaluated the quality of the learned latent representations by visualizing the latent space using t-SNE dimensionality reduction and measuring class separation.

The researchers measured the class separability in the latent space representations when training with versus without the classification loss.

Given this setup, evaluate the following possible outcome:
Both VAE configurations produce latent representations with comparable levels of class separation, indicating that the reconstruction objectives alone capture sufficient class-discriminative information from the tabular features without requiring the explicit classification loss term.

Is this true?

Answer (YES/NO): NO